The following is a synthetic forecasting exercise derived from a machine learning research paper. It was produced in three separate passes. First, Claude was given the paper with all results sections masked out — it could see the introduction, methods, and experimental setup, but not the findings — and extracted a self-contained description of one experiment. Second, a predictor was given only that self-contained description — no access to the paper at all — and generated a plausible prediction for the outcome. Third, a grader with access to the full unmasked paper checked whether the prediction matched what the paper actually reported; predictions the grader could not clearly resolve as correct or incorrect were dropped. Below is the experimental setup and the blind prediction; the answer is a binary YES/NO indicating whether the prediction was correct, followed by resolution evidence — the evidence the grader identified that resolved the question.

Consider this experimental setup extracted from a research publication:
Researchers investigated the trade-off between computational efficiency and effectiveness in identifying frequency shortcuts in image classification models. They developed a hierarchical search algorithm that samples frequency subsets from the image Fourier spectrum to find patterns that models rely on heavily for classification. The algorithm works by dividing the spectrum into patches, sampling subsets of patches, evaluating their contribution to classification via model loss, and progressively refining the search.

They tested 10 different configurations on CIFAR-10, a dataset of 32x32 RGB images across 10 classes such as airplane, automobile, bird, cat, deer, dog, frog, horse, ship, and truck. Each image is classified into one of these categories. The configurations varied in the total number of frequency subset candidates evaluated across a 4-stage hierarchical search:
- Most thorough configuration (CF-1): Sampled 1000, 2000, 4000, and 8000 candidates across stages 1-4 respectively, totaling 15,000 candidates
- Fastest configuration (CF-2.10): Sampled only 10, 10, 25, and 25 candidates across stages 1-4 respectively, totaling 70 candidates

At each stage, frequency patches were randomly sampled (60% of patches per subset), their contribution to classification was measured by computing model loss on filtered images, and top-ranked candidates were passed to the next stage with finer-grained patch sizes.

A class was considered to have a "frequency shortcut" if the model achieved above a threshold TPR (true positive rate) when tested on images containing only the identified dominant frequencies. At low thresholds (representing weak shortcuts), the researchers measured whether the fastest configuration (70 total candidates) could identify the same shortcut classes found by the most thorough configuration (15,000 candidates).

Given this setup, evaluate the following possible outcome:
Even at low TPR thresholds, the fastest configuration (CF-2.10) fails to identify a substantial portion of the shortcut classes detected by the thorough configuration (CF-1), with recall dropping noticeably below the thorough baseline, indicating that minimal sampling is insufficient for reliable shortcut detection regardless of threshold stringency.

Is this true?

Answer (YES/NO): NO